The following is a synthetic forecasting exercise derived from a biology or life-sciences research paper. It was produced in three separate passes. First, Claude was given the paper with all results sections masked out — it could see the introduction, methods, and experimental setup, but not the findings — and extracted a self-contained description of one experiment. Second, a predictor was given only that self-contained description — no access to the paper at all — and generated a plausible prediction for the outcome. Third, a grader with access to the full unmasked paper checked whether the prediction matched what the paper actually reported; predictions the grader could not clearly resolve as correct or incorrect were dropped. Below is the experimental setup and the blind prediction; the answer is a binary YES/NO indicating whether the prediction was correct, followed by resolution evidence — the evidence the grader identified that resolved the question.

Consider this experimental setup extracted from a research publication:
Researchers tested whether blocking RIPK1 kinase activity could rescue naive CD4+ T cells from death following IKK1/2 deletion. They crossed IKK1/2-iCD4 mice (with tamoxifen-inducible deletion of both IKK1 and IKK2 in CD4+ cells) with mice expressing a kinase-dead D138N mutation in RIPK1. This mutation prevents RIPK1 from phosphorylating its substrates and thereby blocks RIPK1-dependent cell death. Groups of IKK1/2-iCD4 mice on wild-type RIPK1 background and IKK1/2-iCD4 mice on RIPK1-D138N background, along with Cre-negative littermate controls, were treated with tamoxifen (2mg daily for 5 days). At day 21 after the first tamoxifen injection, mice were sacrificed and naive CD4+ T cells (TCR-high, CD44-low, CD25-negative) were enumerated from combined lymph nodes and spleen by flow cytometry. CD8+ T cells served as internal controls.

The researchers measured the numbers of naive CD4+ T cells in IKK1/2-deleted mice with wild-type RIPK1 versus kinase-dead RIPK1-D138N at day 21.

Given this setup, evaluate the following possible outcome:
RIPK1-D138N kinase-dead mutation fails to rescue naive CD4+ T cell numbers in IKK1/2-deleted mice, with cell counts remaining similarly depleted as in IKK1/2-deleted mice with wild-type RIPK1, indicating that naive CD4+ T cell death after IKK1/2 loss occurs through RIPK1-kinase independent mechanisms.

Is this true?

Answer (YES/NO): NO